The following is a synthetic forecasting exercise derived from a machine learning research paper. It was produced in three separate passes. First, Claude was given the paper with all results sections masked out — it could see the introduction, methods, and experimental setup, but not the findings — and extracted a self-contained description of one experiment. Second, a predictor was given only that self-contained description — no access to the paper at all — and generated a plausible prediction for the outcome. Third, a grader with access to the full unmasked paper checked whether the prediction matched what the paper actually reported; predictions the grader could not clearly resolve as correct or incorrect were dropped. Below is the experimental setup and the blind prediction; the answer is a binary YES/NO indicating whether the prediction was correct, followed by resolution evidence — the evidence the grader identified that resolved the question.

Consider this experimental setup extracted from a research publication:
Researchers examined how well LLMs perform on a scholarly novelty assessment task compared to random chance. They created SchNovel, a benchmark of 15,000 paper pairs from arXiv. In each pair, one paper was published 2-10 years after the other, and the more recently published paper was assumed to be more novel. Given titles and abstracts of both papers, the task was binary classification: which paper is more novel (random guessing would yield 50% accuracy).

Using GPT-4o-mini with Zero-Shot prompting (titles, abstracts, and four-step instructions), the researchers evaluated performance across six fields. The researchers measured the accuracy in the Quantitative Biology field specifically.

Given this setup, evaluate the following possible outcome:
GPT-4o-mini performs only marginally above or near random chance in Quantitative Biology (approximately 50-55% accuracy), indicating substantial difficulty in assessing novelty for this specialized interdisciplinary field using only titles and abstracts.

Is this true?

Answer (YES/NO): YES